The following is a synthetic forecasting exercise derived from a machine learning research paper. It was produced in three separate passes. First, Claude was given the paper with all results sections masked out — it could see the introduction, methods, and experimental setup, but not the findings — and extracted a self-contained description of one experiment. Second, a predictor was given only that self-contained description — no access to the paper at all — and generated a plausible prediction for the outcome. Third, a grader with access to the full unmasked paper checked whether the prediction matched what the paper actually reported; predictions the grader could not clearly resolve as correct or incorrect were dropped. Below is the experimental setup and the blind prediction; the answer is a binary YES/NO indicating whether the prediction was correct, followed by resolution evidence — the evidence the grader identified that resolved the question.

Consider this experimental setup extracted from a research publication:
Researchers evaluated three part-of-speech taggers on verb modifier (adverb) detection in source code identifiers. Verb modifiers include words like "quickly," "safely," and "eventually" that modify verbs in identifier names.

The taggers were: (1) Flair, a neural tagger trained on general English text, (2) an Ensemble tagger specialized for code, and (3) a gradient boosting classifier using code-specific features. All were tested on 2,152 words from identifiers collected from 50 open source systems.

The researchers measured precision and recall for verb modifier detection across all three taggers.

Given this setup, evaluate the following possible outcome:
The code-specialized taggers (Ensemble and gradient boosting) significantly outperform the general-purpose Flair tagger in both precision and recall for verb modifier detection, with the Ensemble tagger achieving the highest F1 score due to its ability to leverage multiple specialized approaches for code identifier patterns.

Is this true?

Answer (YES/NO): NO